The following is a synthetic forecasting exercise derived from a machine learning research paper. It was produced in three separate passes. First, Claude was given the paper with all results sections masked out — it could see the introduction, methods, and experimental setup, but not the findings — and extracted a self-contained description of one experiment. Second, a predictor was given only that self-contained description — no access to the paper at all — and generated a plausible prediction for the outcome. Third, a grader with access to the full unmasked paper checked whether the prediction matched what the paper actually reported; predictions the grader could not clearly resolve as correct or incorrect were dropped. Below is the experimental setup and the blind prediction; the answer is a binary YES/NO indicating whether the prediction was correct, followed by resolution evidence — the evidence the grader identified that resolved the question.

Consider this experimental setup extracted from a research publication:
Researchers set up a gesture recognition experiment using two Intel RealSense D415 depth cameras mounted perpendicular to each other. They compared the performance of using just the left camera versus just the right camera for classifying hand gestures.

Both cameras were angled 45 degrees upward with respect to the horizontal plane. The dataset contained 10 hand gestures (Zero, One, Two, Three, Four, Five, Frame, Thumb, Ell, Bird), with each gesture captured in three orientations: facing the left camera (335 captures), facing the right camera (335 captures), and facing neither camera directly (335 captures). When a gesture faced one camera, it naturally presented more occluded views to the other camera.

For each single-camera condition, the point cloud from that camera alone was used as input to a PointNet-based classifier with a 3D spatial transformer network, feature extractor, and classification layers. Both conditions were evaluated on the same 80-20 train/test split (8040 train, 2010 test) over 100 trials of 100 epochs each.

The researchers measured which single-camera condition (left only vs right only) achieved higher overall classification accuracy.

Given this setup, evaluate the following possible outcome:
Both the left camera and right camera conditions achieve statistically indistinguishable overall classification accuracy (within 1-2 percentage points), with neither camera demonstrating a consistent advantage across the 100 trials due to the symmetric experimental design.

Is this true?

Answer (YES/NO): YES